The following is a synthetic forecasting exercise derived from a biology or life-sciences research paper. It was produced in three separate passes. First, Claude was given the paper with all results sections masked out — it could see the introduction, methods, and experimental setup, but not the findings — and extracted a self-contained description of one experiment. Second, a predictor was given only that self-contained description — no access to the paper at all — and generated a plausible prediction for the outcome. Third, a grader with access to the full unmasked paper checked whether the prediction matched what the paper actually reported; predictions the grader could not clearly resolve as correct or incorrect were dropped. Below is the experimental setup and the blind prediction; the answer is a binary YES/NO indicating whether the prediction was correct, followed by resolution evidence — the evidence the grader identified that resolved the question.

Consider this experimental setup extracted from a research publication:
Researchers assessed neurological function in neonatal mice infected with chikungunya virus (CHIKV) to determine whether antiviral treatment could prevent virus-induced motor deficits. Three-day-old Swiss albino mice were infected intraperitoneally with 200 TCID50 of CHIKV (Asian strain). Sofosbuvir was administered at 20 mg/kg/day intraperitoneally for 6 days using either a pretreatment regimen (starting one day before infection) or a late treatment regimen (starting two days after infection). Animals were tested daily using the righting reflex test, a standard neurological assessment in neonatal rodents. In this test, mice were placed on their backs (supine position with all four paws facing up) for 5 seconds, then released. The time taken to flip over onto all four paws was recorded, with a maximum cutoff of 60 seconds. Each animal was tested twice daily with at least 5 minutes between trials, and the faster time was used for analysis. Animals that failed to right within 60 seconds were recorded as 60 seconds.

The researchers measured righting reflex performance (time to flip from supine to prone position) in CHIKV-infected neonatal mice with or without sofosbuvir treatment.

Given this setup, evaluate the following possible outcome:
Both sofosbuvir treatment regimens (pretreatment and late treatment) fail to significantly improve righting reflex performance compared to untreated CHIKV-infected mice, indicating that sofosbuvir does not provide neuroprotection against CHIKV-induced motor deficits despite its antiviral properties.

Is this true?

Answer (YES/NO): NO